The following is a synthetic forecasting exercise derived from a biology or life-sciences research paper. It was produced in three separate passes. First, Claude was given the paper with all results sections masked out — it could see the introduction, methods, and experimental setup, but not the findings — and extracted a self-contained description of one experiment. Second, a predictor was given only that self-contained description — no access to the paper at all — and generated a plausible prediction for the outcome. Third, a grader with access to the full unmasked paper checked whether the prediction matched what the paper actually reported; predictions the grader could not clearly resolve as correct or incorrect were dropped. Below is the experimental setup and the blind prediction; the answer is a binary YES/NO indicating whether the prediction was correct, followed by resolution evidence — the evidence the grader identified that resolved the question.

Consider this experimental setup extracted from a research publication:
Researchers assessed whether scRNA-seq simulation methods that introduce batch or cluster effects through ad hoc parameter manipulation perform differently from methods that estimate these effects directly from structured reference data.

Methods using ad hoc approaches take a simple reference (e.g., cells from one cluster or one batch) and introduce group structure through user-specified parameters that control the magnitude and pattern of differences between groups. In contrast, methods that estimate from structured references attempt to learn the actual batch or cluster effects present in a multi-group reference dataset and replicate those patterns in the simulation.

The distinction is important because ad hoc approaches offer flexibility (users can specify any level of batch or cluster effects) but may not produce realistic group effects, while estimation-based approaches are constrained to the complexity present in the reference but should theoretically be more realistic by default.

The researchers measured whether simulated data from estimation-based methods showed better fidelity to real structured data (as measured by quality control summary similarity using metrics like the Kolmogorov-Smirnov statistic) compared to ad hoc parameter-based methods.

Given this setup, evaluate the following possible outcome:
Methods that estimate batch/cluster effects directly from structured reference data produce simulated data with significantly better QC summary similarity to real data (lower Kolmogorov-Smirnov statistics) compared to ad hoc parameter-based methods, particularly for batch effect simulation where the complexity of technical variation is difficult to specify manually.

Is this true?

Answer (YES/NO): NO